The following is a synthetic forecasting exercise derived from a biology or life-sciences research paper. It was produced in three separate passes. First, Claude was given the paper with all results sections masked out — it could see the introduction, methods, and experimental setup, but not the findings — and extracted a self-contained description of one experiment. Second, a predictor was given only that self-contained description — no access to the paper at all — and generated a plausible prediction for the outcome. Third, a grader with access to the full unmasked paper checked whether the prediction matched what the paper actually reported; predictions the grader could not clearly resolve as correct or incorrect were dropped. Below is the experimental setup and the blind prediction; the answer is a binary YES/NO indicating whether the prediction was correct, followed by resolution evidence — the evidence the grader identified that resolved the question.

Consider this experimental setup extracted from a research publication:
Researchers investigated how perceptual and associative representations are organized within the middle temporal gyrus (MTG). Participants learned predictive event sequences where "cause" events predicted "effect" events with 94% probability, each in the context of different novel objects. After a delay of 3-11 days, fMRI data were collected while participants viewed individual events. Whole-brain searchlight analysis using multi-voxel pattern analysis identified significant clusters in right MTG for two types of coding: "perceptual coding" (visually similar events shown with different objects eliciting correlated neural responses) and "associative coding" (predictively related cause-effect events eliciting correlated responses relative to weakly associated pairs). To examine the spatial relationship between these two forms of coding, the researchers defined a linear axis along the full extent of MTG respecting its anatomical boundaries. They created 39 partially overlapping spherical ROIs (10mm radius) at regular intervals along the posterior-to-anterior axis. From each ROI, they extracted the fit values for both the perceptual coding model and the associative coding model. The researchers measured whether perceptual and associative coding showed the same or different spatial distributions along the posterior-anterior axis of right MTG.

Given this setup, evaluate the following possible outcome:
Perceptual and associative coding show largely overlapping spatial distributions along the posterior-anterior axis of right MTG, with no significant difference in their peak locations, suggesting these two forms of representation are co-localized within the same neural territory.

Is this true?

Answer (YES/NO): NO